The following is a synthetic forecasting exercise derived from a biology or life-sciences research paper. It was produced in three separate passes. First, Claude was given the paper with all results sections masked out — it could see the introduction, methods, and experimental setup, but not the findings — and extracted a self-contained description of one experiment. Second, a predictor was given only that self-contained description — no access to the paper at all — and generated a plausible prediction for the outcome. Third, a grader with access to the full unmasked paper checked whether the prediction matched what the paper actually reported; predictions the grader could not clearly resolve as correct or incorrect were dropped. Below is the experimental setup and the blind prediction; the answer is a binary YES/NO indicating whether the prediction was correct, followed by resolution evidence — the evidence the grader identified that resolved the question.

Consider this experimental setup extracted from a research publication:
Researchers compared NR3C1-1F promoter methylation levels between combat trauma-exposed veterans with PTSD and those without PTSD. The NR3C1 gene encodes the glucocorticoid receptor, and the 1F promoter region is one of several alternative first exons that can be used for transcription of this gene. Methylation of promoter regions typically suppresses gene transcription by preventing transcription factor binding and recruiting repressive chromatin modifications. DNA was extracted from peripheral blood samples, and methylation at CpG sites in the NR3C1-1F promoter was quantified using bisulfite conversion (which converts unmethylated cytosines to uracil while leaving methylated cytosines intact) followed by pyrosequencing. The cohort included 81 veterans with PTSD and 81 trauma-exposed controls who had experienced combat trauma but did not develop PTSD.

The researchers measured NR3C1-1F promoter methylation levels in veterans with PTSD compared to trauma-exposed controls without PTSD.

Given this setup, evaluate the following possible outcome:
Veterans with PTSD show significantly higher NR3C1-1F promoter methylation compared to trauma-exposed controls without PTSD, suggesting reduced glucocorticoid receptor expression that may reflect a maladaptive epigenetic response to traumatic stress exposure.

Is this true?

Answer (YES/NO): NO